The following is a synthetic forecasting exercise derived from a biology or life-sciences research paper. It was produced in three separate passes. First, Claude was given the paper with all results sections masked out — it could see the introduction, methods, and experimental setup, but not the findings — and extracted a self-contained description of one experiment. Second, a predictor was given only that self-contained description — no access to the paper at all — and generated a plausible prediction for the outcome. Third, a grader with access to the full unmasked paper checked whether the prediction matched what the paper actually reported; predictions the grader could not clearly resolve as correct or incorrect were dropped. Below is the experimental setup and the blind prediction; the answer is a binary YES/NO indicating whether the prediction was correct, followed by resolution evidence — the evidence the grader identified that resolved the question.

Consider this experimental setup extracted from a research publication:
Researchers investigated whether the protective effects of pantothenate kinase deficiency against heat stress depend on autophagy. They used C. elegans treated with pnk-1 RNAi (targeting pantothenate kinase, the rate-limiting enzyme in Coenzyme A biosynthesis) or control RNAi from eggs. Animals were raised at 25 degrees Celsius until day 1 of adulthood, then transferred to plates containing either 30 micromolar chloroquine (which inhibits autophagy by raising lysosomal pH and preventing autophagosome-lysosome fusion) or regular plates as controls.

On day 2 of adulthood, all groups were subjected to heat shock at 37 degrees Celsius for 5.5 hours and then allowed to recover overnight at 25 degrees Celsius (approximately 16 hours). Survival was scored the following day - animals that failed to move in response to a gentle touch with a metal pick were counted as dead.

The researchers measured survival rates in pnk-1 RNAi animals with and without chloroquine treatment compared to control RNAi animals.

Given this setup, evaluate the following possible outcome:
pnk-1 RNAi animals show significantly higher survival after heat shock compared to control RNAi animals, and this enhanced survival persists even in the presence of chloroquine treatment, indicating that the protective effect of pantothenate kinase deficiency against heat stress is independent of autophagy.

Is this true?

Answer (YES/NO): YES